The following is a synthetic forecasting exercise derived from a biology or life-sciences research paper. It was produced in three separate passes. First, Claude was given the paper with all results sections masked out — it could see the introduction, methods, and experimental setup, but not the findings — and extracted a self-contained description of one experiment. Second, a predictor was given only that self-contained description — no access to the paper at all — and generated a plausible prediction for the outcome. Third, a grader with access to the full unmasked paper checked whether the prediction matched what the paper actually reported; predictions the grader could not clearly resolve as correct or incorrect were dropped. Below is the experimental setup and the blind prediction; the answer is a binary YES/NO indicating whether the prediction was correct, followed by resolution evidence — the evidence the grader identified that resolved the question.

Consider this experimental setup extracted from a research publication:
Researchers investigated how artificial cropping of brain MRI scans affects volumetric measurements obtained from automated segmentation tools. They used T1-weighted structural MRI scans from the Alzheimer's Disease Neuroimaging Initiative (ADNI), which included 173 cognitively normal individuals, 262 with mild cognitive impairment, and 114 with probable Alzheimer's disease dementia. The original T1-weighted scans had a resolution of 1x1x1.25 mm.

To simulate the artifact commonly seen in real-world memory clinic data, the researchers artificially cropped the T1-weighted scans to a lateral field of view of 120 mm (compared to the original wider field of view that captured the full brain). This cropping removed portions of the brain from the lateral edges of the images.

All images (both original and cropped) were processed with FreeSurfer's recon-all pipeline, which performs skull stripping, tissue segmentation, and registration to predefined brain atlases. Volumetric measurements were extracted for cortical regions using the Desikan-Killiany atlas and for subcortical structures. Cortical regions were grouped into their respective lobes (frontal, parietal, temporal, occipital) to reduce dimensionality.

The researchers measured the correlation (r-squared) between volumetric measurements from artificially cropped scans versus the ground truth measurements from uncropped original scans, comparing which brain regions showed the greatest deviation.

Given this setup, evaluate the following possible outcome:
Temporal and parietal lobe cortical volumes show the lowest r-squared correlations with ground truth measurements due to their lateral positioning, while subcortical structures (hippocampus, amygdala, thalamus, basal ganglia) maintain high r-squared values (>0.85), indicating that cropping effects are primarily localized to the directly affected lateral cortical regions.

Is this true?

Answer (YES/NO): NO